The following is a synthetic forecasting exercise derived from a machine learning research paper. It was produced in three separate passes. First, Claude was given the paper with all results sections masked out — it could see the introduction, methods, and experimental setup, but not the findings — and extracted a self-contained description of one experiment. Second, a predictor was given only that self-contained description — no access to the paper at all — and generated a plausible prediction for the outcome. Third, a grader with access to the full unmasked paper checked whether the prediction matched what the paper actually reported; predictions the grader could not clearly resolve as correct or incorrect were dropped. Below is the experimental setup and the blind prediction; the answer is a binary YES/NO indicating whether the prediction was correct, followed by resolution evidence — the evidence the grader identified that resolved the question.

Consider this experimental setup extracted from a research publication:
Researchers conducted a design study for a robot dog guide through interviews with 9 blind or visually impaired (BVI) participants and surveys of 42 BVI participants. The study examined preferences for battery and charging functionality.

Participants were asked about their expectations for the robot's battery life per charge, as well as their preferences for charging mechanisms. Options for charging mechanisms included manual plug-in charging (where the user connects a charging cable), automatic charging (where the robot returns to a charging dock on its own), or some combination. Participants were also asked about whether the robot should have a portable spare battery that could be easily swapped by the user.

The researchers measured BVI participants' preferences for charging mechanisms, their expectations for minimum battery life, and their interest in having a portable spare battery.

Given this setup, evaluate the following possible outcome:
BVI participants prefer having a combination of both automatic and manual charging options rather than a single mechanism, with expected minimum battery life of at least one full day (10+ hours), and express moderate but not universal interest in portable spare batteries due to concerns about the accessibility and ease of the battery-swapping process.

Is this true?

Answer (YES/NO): NO